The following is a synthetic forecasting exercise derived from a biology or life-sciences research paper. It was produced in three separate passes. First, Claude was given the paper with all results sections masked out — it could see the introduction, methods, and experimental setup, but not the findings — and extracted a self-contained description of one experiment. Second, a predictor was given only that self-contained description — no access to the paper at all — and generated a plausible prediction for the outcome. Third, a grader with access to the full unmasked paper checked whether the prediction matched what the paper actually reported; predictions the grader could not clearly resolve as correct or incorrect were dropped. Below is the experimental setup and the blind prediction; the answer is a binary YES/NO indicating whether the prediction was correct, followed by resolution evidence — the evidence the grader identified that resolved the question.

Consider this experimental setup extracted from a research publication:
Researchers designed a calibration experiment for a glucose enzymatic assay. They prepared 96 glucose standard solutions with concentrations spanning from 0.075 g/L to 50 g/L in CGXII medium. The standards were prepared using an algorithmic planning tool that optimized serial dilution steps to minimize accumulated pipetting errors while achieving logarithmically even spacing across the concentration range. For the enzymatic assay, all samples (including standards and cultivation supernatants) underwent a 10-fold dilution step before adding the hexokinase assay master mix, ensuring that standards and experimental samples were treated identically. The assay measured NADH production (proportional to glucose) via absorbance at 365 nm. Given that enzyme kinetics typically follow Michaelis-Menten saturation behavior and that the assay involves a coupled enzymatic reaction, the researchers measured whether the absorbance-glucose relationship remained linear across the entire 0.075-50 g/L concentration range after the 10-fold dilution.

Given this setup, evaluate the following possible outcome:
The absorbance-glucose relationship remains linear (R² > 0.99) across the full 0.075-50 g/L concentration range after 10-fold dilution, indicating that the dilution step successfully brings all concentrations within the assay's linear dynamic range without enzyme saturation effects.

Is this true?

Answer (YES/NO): NO